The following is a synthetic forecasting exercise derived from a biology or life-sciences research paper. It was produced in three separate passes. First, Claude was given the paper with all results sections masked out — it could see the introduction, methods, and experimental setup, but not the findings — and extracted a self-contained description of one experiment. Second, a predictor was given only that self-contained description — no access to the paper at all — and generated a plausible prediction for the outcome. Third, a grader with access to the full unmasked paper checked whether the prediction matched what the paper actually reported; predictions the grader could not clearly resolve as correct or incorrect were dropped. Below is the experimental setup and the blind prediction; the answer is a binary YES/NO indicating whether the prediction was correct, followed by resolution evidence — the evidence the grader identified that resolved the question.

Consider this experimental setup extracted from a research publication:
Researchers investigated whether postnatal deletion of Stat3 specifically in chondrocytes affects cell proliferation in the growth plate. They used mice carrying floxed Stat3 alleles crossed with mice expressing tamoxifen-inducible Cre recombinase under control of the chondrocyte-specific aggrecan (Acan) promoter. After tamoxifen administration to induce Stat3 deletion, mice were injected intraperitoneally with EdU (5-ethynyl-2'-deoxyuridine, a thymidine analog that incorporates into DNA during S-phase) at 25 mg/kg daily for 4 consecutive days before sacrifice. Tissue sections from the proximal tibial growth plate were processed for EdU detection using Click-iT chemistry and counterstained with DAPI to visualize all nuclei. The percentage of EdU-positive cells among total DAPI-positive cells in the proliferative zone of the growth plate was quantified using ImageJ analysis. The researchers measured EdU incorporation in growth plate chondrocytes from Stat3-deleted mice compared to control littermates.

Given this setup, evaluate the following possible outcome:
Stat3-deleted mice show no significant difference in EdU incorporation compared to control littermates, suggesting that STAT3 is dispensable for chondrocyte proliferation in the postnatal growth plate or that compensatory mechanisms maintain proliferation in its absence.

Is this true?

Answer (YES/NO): NO